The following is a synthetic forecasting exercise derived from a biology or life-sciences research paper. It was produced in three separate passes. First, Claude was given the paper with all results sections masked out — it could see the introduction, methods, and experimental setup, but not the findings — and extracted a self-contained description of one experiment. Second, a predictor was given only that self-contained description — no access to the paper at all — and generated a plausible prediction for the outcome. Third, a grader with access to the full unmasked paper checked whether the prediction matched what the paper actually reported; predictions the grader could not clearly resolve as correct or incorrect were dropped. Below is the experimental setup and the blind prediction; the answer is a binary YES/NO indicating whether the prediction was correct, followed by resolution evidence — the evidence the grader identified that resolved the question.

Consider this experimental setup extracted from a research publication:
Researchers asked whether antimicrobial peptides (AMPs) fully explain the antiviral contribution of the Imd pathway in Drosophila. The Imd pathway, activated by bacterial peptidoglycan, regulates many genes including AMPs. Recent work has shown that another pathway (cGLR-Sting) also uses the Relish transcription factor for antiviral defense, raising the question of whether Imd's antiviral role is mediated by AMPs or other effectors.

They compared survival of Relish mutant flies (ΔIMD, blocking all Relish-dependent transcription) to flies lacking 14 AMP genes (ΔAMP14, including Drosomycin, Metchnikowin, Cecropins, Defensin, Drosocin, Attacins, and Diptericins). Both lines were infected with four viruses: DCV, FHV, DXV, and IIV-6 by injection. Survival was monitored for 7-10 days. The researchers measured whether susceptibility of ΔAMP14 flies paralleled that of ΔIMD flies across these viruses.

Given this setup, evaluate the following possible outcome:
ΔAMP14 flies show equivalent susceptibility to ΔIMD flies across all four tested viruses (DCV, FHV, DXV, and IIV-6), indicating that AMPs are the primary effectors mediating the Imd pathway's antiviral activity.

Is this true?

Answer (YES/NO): YES